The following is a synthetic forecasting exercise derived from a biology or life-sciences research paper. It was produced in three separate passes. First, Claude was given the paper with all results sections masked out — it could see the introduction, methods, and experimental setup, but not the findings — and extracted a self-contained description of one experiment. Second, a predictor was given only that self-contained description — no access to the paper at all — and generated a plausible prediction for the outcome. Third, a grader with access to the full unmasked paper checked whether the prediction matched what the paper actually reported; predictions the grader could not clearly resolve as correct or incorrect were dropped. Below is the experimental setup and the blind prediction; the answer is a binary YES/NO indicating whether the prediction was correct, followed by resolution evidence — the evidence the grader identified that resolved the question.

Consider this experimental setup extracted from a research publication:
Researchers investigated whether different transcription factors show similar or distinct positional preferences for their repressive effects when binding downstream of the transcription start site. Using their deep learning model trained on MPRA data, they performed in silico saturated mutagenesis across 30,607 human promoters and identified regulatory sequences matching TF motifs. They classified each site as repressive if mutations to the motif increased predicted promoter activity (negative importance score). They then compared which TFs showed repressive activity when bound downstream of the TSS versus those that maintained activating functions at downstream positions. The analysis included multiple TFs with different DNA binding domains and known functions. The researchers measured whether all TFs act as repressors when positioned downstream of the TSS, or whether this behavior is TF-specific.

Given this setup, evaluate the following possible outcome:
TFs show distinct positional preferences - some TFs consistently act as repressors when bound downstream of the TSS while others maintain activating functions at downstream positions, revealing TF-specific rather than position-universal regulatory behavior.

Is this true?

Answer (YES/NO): YES